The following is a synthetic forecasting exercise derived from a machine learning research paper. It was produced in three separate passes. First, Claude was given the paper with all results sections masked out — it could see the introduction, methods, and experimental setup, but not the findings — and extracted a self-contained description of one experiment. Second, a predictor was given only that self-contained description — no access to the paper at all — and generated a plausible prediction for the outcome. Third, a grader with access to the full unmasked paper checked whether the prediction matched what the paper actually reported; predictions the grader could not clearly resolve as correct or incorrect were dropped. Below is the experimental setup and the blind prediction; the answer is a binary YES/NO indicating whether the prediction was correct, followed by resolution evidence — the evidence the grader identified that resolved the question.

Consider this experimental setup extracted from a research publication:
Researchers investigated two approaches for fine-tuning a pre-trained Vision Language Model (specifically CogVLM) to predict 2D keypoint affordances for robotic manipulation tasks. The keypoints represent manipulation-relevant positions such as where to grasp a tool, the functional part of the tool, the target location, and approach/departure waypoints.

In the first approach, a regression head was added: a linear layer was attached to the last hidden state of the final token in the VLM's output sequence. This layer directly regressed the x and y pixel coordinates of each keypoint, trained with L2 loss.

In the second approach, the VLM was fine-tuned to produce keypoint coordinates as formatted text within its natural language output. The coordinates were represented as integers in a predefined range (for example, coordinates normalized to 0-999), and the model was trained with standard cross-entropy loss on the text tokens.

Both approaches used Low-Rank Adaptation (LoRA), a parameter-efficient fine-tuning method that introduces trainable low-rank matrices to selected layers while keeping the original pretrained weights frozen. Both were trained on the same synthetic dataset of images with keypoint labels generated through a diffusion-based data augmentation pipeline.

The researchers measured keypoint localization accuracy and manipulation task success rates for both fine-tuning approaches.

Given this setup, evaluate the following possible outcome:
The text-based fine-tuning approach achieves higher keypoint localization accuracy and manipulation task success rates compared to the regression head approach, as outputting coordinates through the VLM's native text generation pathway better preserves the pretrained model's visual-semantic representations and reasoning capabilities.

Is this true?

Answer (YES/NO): NO